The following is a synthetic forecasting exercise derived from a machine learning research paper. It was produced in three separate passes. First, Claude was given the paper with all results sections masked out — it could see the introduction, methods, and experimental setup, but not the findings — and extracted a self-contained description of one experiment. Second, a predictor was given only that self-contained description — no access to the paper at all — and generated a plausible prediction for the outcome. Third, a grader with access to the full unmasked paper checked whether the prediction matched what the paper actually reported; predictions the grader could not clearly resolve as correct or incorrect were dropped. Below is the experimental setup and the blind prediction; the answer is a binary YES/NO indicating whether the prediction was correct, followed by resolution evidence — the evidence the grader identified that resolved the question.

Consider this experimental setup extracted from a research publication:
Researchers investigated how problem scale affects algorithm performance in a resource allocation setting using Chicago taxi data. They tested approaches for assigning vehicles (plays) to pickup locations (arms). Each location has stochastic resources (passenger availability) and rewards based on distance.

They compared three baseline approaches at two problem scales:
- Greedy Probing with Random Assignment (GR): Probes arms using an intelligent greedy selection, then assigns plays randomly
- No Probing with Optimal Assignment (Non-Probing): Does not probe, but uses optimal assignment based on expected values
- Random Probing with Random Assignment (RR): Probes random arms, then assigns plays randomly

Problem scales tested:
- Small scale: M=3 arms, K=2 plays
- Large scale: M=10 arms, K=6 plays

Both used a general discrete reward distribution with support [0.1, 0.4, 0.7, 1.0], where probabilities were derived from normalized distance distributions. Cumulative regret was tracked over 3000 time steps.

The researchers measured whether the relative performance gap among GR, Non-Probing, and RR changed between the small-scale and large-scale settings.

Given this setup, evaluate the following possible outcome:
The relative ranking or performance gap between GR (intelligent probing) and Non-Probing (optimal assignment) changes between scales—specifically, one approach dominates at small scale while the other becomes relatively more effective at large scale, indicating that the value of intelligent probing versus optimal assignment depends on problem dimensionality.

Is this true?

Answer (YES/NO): YES